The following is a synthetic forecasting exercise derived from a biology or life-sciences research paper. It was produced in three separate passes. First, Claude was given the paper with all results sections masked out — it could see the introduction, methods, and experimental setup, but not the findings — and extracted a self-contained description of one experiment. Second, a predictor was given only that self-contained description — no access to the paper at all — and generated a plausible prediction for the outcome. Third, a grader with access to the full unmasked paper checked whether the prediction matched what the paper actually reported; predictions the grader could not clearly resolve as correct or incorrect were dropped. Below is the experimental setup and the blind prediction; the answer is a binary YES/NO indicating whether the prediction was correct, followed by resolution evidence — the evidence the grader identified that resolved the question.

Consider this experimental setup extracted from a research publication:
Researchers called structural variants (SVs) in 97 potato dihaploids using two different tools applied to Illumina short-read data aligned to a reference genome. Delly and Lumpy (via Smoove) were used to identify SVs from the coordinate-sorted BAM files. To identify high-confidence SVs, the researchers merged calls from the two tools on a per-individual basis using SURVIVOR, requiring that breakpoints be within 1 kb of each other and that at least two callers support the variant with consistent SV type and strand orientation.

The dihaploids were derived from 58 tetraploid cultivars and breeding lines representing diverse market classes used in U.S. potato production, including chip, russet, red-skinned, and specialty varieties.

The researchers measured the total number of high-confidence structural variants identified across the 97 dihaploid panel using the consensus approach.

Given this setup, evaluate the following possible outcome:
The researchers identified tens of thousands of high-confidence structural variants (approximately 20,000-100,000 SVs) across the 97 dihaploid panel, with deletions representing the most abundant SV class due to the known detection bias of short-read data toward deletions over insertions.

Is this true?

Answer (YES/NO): YES